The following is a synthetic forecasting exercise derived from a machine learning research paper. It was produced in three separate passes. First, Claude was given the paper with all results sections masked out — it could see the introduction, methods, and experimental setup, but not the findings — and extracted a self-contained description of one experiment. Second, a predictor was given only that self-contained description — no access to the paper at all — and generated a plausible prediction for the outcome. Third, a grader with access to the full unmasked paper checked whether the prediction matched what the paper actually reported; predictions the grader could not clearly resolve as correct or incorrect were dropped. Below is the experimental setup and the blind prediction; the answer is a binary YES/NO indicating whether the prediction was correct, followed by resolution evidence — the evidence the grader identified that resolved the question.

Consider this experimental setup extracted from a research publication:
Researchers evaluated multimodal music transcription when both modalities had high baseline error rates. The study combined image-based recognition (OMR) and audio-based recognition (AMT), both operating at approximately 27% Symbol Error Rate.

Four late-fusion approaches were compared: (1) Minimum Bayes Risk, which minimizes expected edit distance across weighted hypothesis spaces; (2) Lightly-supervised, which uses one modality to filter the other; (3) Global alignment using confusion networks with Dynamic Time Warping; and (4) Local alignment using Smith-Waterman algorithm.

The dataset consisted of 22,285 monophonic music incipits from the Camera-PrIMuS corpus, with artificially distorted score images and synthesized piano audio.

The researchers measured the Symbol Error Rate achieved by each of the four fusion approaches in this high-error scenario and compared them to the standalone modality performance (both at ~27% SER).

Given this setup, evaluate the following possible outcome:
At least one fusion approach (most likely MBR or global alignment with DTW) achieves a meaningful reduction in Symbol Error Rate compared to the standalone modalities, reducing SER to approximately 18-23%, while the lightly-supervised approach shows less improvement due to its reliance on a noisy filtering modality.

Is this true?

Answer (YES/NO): YES